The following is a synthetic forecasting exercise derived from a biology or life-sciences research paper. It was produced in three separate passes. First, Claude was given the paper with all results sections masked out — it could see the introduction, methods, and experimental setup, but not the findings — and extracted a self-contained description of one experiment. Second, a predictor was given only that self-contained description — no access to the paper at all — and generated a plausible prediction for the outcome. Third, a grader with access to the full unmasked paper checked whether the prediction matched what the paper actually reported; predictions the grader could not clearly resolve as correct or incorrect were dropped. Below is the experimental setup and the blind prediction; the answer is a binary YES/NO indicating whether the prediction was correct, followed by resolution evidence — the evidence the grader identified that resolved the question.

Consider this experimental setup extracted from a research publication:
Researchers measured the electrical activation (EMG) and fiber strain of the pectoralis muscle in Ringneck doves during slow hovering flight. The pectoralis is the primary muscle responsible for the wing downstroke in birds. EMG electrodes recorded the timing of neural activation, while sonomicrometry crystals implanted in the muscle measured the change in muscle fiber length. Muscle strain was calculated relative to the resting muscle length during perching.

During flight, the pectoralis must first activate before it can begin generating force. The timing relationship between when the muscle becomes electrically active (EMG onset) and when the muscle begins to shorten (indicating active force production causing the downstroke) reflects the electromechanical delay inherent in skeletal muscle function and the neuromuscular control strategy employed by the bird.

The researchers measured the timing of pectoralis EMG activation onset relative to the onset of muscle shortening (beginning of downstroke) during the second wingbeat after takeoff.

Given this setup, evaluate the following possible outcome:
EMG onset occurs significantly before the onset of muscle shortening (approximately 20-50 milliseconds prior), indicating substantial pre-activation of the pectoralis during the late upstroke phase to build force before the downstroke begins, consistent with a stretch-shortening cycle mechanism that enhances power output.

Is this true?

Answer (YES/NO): NO